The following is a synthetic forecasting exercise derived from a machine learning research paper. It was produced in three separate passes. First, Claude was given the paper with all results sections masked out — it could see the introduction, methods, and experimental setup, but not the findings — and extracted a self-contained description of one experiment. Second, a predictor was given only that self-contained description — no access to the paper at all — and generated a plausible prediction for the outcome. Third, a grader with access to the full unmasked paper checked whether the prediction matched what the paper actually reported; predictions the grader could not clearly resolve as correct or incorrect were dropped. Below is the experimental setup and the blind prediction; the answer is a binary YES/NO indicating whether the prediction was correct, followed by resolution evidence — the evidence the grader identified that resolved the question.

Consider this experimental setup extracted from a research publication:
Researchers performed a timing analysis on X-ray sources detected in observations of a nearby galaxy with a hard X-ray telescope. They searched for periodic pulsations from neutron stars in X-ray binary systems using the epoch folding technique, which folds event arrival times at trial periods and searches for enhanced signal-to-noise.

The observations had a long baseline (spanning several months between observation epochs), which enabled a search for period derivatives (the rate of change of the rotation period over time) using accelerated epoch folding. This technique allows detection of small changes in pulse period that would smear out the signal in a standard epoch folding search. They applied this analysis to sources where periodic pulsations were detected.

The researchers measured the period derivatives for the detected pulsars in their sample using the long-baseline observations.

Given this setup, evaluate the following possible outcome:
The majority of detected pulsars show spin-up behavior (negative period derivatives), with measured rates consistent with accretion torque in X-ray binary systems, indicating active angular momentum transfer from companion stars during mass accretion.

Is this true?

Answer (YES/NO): NO